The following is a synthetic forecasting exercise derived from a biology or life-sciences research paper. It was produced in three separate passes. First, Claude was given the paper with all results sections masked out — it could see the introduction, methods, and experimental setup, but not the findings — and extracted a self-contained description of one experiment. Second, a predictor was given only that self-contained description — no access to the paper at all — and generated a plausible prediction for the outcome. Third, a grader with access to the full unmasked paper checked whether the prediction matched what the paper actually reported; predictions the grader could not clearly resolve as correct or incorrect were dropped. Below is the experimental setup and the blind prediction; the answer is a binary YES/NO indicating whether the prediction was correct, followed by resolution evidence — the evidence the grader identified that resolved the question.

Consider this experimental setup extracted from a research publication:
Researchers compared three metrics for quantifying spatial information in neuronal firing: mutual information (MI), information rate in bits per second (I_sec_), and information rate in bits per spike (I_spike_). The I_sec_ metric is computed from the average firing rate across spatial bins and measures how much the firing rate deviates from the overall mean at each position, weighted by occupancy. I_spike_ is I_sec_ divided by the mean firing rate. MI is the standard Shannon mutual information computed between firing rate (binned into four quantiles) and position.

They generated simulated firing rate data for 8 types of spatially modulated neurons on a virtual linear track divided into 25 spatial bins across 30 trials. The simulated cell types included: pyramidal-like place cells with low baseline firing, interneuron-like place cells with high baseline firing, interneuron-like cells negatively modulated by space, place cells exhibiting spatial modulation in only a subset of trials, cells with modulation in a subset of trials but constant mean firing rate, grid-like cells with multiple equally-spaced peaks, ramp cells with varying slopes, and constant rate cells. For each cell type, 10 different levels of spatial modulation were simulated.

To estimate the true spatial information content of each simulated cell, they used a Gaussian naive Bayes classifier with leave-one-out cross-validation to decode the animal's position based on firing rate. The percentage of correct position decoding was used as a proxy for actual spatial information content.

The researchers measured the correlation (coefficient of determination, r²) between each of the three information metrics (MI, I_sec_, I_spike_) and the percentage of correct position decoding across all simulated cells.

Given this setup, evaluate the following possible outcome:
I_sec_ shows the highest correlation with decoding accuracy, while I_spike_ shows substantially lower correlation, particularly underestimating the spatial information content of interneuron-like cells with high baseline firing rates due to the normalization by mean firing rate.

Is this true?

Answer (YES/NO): NO